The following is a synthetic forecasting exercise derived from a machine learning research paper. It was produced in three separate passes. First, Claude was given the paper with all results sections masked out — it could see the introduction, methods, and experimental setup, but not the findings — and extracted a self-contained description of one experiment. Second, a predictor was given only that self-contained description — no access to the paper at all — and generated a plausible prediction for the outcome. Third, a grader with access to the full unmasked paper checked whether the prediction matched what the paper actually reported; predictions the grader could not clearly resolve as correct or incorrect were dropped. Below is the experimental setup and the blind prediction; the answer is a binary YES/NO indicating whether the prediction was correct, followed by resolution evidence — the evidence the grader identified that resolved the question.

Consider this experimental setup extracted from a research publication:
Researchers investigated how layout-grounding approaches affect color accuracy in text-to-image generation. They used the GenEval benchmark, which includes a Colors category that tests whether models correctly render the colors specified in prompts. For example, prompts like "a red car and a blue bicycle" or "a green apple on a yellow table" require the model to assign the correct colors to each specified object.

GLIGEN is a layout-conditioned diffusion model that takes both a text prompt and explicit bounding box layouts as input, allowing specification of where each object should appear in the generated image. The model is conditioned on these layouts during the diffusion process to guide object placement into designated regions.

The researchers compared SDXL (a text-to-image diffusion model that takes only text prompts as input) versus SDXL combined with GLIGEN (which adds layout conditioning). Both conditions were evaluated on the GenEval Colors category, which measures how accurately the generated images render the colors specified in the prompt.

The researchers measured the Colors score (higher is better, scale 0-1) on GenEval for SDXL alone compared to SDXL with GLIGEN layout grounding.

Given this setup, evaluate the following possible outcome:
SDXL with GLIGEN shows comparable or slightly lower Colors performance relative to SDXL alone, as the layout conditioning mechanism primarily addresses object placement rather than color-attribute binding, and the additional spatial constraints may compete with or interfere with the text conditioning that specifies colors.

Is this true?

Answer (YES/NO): NO